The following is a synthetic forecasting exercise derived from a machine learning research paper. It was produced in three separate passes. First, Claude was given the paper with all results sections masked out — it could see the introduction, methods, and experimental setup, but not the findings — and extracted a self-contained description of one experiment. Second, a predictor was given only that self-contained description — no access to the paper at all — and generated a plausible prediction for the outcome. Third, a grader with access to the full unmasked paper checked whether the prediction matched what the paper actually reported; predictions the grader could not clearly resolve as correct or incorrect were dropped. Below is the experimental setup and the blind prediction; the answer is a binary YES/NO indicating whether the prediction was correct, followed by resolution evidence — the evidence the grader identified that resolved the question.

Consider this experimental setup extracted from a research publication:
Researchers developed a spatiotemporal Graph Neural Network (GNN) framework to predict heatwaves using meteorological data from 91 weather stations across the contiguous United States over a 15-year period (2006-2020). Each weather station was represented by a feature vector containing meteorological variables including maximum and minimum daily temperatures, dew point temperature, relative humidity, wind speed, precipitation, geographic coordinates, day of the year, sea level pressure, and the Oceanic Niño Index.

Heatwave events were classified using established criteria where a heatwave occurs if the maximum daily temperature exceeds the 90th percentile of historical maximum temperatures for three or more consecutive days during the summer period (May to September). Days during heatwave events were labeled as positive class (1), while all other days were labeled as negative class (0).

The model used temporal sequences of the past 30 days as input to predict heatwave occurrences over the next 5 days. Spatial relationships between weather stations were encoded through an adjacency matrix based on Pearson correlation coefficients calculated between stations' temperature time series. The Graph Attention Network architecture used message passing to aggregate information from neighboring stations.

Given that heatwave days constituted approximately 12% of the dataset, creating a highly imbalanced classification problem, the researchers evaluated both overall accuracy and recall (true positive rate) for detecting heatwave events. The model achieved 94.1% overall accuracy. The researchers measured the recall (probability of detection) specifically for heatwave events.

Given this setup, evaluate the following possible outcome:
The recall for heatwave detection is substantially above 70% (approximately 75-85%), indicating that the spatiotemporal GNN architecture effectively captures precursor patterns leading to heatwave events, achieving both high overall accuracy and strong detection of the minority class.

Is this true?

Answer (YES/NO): NO